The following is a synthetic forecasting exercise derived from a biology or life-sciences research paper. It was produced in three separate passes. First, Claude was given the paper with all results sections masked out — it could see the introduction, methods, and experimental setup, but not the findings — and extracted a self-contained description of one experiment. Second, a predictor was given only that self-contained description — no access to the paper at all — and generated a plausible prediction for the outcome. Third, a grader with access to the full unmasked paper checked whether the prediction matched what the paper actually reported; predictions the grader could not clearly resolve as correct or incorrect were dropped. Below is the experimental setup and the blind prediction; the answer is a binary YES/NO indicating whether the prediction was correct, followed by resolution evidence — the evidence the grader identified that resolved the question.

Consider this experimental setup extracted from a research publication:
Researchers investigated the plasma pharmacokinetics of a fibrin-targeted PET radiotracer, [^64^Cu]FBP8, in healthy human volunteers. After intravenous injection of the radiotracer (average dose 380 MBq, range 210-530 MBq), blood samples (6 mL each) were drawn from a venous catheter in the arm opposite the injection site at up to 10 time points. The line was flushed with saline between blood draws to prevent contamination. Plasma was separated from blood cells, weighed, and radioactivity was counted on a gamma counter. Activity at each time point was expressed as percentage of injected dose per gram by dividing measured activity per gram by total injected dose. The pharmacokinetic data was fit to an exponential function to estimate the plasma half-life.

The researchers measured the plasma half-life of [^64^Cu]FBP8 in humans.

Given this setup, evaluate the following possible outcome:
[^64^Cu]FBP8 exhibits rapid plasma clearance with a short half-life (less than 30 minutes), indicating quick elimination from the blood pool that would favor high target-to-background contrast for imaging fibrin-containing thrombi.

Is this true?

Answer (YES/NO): NO